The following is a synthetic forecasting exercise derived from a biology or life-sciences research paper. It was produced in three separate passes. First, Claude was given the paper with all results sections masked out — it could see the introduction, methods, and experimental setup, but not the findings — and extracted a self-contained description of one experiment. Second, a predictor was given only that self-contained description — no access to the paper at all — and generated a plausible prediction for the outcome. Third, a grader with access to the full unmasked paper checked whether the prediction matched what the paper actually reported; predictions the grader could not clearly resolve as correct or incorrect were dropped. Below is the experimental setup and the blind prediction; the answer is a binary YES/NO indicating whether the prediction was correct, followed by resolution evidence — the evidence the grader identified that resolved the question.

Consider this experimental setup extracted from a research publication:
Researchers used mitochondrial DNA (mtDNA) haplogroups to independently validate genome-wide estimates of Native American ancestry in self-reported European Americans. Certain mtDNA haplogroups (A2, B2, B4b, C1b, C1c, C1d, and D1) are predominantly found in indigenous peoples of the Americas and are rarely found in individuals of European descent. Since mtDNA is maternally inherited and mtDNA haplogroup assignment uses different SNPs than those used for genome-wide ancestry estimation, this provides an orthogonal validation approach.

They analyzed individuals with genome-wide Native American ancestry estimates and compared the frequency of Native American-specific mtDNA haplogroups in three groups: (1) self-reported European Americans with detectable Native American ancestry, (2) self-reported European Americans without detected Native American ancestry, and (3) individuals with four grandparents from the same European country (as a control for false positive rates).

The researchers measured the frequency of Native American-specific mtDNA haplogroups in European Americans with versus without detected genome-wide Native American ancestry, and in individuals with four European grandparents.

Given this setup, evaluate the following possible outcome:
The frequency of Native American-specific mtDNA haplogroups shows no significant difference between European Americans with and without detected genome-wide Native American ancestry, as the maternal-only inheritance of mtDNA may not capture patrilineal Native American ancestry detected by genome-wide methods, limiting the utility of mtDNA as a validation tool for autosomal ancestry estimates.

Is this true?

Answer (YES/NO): NO